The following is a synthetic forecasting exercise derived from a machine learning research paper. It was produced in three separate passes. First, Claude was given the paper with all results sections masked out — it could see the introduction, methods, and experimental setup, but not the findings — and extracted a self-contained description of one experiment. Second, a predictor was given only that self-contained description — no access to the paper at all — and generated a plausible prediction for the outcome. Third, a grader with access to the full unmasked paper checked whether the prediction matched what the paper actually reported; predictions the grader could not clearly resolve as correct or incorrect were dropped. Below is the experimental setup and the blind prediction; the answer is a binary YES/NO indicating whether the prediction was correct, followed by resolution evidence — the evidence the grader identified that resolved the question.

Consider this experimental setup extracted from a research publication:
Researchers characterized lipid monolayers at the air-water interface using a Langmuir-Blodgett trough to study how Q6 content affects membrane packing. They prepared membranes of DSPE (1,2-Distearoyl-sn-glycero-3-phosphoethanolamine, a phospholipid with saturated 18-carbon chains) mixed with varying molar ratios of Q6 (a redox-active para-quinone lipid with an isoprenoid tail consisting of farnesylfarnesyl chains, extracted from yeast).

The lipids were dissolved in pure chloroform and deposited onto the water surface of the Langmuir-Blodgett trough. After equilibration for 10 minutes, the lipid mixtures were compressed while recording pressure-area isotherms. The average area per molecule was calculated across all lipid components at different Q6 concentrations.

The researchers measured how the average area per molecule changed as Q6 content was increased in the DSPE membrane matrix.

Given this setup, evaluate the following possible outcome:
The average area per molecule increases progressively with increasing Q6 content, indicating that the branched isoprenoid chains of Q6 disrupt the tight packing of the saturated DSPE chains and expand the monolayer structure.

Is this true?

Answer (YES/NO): NO